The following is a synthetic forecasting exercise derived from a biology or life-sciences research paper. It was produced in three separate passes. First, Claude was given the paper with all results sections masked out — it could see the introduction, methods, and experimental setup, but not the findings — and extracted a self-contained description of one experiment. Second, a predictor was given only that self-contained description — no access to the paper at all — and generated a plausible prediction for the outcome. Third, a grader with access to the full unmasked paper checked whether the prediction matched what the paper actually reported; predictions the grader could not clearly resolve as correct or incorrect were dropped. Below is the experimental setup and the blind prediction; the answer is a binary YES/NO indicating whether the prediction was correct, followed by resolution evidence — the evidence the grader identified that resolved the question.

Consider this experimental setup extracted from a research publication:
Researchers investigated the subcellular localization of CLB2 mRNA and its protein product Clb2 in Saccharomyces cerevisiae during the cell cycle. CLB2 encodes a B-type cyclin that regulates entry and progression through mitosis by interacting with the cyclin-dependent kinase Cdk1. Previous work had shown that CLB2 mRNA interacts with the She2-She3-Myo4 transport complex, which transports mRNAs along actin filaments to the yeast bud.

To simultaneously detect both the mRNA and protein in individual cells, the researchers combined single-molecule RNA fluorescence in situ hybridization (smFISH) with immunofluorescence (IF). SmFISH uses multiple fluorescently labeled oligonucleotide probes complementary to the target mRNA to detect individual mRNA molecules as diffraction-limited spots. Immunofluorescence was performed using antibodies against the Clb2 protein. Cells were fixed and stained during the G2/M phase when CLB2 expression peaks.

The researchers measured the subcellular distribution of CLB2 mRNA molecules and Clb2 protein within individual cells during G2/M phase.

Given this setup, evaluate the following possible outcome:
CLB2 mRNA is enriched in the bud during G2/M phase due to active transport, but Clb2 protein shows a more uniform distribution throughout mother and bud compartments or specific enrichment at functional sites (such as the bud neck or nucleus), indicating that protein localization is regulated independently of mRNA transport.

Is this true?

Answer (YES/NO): YES